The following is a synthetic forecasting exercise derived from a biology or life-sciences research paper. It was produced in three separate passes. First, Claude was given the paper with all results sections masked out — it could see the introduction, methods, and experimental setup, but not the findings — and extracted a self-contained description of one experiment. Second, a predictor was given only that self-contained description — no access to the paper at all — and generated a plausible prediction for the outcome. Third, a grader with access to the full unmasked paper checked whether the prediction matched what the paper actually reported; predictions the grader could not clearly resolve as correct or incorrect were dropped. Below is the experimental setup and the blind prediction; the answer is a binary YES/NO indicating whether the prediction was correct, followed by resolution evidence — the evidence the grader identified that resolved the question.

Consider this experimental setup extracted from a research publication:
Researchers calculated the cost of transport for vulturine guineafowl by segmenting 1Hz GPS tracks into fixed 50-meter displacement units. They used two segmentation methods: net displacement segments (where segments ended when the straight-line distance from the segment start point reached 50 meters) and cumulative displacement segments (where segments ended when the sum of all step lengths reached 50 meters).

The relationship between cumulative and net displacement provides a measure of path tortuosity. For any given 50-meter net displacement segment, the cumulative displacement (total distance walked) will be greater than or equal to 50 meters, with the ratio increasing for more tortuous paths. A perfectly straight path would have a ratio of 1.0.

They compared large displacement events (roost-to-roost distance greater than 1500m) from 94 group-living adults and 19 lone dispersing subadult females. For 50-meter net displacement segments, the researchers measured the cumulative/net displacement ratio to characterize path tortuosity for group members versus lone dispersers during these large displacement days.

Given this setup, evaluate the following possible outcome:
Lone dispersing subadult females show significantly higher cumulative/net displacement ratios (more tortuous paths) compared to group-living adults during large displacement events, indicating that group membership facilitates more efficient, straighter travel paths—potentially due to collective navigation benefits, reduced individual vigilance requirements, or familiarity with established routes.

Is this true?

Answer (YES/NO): NO